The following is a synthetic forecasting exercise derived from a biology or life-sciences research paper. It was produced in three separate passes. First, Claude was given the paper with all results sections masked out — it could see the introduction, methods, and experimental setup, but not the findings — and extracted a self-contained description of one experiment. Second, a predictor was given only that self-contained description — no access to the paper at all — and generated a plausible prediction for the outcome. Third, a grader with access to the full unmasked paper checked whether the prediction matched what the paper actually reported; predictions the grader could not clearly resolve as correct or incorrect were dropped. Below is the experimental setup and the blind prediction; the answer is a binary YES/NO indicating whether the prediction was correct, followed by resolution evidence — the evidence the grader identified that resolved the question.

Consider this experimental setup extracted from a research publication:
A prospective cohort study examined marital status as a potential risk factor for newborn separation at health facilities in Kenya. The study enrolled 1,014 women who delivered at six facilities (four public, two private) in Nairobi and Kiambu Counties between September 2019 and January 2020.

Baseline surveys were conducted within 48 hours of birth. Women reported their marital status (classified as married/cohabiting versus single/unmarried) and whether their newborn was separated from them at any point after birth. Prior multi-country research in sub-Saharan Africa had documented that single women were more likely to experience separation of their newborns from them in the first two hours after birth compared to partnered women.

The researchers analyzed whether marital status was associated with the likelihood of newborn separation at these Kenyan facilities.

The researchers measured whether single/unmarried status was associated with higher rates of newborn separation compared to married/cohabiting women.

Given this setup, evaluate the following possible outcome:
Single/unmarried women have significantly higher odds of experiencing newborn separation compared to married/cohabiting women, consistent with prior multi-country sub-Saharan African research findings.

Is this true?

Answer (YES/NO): NO